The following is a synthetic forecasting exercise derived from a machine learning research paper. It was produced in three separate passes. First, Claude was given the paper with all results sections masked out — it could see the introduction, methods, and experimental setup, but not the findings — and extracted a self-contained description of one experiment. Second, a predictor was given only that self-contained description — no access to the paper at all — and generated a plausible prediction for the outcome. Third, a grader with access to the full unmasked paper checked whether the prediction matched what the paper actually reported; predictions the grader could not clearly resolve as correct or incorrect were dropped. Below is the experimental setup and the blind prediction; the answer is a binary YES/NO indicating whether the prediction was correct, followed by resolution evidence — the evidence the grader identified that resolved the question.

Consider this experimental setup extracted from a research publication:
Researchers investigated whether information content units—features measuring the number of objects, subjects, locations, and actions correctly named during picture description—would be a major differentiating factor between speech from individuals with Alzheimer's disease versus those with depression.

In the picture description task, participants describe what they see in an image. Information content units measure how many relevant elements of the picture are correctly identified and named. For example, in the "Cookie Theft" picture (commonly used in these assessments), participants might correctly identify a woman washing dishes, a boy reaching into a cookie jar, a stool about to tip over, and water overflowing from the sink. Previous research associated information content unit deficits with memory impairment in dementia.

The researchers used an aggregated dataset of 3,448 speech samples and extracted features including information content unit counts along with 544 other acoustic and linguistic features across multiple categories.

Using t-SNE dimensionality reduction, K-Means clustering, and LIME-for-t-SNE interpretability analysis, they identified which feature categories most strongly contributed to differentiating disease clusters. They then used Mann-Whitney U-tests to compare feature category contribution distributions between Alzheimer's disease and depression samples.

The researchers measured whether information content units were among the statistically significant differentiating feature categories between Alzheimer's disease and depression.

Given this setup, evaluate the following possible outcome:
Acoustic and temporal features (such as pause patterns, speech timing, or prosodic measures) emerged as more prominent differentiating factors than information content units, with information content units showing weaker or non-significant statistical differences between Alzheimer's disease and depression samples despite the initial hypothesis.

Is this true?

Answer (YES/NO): YES